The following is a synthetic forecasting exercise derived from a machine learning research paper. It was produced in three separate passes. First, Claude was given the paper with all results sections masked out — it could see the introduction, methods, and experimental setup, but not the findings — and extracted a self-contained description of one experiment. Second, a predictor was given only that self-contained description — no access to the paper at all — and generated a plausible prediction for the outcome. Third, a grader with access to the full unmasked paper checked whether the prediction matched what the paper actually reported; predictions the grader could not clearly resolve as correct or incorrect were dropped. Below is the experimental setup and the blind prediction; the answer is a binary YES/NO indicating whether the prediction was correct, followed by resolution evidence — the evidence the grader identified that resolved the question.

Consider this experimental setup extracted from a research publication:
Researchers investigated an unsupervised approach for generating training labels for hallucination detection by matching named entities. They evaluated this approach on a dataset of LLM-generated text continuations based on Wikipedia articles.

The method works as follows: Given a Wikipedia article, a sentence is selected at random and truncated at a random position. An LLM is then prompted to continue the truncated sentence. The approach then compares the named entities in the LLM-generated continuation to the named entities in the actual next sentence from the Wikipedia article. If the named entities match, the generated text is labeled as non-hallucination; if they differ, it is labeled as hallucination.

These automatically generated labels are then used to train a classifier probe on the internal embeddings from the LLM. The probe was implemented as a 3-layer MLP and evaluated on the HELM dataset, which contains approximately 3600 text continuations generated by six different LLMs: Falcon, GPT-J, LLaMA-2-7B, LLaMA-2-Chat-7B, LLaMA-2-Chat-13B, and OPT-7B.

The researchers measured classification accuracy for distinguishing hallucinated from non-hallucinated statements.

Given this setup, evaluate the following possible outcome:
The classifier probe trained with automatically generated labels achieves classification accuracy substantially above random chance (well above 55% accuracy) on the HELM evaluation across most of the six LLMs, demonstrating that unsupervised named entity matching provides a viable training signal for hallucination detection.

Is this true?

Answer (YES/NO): NO